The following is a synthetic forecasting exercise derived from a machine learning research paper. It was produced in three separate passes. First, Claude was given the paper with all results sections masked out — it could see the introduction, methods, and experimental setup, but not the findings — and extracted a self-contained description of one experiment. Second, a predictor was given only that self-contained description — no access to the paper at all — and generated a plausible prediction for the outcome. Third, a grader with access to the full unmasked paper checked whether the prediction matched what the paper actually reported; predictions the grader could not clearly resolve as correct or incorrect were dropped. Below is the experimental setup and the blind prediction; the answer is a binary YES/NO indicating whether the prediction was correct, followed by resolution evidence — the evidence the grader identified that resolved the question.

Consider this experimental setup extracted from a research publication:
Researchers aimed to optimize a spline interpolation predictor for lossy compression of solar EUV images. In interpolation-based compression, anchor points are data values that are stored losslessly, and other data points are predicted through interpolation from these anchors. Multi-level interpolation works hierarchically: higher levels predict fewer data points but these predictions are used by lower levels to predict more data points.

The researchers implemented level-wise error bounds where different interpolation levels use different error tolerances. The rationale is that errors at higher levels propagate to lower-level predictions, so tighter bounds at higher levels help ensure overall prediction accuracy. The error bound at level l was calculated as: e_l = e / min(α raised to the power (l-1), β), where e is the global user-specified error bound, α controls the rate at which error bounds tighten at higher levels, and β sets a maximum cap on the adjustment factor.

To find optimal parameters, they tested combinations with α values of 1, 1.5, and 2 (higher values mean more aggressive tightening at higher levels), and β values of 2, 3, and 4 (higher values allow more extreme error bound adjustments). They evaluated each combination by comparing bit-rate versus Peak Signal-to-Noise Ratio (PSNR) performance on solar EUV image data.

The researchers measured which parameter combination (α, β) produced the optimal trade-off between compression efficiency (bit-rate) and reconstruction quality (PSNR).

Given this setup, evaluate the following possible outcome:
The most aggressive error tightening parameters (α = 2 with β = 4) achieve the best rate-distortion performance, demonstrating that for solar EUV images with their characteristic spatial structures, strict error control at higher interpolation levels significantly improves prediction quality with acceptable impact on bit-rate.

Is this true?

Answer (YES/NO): NO